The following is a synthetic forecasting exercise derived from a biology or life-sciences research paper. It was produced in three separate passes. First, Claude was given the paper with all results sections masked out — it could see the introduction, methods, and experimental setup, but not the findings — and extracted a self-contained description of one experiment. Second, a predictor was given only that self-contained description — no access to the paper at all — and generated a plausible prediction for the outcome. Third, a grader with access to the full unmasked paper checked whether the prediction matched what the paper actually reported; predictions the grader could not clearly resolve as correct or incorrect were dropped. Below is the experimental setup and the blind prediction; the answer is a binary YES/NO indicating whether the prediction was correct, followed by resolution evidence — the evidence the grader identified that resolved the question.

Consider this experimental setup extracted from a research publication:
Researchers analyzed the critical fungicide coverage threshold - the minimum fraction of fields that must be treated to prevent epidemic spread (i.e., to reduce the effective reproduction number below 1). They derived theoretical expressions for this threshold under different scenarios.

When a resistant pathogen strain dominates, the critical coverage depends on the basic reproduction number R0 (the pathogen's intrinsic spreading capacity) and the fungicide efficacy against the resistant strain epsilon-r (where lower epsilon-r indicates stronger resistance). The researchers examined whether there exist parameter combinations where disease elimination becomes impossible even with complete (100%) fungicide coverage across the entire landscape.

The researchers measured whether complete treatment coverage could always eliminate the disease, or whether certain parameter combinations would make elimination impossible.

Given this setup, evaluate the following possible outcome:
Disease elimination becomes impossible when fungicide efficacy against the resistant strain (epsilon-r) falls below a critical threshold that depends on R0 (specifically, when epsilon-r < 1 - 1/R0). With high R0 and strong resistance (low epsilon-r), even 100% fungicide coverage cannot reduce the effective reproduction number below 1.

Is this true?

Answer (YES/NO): YES